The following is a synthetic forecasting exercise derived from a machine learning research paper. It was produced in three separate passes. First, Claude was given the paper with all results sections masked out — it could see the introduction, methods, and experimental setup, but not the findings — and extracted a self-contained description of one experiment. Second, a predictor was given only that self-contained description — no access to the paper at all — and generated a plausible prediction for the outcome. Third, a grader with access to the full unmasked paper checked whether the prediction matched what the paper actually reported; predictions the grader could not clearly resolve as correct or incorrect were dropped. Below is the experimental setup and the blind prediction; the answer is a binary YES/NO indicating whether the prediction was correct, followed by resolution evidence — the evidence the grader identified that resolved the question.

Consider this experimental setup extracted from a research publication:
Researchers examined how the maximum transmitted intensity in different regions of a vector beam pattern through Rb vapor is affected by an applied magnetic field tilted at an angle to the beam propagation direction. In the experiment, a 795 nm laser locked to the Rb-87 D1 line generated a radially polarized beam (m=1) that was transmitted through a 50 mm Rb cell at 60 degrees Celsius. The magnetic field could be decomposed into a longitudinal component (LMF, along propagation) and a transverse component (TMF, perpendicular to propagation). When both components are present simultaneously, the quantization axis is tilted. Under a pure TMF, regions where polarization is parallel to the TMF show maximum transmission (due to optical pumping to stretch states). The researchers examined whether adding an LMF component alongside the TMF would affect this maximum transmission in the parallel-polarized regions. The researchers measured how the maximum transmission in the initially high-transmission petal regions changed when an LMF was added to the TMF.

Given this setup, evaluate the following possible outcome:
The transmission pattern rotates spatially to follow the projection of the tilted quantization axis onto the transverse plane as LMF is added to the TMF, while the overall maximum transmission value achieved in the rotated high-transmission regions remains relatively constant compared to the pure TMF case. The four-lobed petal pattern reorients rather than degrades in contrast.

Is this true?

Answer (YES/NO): NO